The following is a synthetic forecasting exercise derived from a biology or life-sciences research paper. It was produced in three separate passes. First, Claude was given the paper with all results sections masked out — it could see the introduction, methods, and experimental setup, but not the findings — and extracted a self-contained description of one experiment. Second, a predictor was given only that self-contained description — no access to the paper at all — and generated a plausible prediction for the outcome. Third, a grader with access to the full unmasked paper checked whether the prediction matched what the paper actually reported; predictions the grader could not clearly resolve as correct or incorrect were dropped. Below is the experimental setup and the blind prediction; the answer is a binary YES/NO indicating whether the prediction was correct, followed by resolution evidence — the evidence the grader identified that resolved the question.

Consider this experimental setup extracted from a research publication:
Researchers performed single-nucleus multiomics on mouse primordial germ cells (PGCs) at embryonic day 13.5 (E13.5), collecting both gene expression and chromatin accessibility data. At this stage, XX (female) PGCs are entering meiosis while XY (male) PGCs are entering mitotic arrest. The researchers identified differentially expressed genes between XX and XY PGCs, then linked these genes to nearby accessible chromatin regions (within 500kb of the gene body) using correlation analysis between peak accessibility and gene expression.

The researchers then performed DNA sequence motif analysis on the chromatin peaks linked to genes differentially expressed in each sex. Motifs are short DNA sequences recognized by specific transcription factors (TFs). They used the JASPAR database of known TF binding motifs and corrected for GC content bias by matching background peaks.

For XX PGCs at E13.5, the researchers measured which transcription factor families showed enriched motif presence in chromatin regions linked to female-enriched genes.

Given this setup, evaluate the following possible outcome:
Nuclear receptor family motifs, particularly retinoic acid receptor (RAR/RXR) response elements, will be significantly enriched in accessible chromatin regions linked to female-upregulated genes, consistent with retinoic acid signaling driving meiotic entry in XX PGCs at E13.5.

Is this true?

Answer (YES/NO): NO